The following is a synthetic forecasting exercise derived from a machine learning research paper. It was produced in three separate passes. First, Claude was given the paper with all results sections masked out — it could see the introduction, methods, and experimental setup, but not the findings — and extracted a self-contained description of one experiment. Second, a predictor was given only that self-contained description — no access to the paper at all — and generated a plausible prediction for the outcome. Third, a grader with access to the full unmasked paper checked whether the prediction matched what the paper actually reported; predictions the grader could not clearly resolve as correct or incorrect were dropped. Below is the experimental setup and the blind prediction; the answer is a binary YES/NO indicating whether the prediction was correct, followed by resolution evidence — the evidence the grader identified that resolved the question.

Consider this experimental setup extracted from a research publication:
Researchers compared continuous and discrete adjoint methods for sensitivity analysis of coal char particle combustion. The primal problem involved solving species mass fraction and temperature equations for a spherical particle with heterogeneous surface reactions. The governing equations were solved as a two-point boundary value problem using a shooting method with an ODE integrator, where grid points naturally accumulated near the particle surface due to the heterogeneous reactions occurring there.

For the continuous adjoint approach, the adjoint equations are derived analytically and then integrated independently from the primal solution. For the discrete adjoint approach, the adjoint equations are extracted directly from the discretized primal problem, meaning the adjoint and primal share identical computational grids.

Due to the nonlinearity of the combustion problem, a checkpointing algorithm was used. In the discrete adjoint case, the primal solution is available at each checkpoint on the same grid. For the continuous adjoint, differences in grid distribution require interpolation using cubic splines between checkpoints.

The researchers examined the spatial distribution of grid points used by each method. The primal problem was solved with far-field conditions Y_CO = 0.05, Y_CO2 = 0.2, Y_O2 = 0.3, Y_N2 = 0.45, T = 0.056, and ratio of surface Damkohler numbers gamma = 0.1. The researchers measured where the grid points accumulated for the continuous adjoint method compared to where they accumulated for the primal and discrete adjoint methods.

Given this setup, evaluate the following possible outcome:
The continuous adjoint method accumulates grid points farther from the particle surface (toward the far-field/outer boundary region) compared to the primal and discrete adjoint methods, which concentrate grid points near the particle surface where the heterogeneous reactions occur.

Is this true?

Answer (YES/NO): YES